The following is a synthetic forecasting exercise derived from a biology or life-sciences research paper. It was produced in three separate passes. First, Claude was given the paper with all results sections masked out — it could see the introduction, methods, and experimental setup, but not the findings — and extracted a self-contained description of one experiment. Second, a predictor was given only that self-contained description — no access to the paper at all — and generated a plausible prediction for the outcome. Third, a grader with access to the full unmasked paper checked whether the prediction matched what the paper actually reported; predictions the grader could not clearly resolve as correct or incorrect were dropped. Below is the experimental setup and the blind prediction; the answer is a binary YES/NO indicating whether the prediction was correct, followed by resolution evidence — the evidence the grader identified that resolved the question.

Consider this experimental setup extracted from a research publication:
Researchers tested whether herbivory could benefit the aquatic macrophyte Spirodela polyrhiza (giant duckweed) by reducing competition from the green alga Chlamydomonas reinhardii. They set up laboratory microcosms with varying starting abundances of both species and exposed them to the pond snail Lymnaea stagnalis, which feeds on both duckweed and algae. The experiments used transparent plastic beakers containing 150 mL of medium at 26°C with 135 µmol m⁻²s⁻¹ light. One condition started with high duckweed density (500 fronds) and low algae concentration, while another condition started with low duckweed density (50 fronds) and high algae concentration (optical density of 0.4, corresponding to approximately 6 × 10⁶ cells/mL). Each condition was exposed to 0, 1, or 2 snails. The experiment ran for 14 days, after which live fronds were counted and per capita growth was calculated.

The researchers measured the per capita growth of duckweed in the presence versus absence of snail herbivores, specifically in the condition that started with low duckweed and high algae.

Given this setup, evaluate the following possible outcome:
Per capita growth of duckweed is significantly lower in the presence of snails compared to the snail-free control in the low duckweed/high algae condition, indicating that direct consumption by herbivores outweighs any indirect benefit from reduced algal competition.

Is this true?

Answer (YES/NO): NO